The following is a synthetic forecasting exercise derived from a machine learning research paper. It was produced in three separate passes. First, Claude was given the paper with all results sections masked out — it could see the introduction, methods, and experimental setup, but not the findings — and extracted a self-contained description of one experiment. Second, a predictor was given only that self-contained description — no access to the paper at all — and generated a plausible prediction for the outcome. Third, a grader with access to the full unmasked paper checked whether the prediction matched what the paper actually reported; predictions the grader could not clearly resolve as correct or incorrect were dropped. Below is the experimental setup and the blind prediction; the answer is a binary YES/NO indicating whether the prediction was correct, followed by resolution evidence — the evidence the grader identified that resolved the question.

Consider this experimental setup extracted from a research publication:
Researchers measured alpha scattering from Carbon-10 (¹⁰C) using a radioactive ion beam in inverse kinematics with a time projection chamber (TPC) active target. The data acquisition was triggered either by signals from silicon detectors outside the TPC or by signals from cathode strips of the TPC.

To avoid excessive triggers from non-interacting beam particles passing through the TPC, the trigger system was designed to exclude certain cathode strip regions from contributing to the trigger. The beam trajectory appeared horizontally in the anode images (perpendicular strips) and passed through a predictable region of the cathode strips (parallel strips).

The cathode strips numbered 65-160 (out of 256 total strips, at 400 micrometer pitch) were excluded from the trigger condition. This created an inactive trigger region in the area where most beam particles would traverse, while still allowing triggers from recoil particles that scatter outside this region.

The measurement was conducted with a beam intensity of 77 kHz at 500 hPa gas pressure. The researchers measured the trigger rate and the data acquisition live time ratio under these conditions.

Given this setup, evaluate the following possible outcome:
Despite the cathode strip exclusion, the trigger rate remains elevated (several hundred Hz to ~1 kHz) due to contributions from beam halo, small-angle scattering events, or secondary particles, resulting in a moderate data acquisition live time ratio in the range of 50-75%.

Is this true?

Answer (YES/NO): NO